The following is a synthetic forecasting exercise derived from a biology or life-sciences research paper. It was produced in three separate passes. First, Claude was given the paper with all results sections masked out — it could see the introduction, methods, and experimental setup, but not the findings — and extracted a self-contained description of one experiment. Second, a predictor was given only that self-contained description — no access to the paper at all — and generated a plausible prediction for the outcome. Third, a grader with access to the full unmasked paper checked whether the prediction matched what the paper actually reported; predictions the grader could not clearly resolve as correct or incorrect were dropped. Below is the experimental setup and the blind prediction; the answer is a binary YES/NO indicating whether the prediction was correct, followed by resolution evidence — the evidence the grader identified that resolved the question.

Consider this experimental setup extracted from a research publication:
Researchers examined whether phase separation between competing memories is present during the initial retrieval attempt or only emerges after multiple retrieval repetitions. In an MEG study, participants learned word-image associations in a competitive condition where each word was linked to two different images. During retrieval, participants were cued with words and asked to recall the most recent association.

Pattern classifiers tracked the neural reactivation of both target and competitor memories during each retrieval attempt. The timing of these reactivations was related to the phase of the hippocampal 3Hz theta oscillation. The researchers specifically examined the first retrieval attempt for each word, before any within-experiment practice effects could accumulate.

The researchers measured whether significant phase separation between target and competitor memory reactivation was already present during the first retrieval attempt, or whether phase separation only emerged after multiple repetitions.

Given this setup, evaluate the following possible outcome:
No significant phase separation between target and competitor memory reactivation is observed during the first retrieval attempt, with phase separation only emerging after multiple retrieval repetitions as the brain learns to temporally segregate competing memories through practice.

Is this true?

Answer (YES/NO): YES